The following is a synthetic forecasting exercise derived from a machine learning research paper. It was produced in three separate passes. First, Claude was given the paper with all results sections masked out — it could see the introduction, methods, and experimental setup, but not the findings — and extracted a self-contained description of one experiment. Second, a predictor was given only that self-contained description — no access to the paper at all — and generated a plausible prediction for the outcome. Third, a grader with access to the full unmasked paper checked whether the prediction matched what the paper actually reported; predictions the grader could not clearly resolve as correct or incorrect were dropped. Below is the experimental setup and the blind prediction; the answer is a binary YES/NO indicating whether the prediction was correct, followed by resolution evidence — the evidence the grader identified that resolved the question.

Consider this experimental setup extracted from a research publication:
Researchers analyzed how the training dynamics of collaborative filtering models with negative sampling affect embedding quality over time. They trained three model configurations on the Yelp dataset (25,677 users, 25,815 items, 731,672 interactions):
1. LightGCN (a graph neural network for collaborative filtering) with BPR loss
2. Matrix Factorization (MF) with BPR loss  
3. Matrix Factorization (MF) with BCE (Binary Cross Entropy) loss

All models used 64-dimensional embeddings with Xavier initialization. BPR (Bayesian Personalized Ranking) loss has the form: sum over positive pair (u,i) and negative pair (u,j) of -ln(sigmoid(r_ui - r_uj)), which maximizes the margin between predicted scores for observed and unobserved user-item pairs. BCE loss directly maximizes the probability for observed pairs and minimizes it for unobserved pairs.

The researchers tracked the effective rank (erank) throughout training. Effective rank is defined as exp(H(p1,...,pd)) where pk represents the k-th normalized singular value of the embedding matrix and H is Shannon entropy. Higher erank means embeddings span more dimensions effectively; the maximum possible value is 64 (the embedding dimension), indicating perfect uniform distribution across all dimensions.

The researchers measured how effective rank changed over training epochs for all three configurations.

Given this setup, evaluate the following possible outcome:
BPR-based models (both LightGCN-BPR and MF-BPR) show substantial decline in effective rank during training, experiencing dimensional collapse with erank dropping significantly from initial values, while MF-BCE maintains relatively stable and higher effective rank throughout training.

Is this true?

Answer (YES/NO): NO